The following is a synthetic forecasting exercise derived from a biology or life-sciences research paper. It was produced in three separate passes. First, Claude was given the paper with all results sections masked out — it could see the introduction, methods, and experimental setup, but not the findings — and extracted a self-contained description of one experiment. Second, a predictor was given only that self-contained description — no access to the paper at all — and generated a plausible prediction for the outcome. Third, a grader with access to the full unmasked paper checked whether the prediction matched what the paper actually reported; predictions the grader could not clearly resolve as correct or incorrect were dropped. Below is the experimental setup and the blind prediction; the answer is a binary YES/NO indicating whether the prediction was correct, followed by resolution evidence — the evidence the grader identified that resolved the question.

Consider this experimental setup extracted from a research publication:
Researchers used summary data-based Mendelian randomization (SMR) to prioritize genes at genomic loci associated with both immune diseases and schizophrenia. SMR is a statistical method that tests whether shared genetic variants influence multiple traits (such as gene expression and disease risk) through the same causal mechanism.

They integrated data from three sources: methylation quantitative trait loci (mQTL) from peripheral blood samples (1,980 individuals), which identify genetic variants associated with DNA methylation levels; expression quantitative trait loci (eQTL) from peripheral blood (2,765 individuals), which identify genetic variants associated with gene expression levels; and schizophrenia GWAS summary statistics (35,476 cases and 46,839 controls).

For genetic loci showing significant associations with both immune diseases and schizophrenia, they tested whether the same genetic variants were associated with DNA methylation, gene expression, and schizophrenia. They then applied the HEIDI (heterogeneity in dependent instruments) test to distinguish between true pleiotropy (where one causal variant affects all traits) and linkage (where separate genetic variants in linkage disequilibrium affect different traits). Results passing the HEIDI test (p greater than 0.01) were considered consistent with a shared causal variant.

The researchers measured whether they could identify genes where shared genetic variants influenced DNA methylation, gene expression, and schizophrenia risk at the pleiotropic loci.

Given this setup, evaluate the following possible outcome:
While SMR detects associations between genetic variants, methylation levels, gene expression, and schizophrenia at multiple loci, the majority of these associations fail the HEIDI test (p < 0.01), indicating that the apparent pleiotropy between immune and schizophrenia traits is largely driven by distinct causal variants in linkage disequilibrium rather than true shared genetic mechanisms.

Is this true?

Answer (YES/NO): NO